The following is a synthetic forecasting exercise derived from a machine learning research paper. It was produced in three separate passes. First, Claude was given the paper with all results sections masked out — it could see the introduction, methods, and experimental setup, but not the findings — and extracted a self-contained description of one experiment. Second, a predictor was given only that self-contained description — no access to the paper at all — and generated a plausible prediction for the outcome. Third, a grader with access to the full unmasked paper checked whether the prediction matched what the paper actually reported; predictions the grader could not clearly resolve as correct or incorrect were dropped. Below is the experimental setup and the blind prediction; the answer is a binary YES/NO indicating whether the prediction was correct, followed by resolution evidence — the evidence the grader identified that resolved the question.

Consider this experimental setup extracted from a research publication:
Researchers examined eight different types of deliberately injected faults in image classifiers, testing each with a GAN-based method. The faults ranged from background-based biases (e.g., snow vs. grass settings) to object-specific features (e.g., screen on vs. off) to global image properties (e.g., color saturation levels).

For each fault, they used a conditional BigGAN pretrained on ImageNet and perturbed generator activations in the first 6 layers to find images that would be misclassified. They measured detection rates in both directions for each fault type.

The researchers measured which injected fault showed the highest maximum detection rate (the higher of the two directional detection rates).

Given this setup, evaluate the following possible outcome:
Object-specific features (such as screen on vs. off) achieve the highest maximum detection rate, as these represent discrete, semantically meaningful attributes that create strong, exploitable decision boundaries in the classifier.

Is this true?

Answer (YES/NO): NO